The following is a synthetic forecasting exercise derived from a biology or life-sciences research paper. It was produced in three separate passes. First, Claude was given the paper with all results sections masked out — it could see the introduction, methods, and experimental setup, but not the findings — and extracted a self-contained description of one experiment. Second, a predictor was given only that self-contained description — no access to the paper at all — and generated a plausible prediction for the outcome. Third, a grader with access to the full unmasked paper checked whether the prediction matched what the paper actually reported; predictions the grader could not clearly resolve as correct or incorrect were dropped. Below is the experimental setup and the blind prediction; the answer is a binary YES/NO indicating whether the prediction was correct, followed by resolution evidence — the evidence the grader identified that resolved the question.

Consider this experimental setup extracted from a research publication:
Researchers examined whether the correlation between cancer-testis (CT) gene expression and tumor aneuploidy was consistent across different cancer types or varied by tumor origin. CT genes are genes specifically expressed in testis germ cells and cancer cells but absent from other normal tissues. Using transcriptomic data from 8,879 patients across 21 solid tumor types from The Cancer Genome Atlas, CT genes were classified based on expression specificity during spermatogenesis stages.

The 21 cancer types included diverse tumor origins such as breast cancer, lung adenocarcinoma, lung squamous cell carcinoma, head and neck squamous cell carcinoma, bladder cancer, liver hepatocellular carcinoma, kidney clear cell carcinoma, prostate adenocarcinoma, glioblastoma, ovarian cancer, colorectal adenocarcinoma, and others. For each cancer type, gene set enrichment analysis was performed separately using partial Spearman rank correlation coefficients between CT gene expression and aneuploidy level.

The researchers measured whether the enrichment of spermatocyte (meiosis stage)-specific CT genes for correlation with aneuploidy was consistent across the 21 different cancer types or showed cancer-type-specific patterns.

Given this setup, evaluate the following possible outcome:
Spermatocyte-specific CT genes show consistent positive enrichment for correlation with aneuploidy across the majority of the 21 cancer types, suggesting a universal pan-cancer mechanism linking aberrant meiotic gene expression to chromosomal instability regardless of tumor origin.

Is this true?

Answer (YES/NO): NO